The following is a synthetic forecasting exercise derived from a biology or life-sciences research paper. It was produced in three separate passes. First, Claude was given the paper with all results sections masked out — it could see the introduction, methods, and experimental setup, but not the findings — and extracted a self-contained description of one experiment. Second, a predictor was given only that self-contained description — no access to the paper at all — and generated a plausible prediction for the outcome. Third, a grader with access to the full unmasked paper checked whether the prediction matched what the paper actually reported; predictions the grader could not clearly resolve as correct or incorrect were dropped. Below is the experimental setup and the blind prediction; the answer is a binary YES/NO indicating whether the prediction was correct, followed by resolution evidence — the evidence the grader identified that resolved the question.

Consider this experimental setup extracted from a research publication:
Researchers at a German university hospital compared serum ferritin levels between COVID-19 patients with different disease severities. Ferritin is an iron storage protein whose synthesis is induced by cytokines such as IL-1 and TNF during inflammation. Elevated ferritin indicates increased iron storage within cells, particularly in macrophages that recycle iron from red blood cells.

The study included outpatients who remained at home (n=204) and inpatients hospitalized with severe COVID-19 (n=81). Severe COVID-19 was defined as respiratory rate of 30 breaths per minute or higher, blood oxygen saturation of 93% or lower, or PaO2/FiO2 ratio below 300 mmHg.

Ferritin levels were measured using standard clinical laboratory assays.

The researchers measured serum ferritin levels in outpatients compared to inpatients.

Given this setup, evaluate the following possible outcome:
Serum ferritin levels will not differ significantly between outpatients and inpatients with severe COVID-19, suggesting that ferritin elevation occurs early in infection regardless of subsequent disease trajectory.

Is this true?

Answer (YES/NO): NO